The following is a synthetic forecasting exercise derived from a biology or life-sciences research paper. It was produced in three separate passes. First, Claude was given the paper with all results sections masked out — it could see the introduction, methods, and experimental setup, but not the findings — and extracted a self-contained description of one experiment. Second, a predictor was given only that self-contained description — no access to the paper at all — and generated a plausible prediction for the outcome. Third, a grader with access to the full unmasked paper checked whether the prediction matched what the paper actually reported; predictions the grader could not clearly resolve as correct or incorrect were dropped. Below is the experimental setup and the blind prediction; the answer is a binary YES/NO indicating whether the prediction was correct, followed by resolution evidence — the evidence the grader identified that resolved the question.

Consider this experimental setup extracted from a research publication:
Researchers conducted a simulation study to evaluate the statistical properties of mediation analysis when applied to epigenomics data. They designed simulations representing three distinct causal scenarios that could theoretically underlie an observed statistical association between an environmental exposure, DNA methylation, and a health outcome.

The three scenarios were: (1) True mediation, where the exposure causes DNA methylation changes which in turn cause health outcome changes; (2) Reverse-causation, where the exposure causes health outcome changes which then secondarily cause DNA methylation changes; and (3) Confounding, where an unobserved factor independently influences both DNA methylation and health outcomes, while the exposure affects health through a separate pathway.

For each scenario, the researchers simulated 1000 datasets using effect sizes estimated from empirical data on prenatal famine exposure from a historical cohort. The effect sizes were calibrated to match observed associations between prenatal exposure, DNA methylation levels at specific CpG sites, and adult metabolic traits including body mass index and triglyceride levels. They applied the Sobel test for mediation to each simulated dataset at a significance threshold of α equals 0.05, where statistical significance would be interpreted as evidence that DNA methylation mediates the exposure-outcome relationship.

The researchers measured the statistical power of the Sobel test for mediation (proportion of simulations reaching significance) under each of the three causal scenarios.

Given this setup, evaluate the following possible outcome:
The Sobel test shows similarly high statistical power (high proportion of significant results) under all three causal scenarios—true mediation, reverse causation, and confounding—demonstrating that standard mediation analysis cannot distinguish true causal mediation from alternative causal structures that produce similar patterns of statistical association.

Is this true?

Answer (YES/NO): NO